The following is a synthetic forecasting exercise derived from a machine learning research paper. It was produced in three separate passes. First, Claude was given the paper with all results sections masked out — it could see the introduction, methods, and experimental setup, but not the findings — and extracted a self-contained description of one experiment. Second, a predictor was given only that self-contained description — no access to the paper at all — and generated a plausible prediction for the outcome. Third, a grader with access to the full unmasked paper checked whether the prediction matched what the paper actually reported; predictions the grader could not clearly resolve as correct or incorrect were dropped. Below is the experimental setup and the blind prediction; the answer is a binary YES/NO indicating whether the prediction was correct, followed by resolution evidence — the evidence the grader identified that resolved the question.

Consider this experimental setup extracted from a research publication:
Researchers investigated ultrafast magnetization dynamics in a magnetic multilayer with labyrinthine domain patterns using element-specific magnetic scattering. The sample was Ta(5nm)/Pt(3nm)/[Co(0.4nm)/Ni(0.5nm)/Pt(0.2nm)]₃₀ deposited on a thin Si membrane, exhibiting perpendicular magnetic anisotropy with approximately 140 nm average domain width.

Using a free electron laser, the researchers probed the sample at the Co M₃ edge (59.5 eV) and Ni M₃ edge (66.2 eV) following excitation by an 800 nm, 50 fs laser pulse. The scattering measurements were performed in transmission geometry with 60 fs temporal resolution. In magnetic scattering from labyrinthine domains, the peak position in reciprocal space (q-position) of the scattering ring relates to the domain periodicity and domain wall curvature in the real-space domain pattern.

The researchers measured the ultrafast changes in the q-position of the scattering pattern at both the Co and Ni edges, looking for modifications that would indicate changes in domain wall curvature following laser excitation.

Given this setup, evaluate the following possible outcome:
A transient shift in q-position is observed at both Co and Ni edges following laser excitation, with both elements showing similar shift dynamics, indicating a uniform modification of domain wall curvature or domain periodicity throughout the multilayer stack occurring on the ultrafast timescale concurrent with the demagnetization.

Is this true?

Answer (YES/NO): NO